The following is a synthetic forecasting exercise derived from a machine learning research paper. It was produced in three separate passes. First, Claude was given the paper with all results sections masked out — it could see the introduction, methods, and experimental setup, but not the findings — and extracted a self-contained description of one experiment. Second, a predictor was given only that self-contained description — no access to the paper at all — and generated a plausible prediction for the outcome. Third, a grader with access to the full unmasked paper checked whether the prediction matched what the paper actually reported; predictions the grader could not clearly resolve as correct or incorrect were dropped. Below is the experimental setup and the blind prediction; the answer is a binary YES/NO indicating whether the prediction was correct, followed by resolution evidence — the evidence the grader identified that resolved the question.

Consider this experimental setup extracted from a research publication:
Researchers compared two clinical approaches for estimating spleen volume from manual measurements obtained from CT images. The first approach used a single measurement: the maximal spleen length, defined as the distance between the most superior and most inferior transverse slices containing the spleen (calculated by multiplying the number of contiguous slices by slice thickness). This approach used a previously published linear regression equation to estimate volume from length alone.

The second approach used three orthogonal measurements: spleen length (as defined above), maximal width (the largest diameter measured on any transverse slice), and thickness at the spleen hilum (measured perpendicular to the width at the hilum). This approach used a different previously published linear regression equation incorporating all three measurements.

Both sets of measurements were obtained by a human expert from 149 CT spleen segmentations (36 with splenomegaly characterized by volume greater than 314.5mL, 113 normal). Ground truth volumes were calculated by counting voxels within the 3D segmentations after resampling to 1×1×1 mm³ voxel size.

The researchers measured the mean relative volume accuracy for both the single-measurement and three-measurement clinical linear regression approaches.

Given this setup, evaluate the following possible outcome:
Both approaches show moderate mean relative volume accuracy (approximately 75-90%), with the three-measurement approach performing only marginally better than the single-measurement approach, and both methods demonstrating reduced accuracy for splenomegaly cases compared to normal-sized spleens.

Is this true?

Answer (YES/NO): NO